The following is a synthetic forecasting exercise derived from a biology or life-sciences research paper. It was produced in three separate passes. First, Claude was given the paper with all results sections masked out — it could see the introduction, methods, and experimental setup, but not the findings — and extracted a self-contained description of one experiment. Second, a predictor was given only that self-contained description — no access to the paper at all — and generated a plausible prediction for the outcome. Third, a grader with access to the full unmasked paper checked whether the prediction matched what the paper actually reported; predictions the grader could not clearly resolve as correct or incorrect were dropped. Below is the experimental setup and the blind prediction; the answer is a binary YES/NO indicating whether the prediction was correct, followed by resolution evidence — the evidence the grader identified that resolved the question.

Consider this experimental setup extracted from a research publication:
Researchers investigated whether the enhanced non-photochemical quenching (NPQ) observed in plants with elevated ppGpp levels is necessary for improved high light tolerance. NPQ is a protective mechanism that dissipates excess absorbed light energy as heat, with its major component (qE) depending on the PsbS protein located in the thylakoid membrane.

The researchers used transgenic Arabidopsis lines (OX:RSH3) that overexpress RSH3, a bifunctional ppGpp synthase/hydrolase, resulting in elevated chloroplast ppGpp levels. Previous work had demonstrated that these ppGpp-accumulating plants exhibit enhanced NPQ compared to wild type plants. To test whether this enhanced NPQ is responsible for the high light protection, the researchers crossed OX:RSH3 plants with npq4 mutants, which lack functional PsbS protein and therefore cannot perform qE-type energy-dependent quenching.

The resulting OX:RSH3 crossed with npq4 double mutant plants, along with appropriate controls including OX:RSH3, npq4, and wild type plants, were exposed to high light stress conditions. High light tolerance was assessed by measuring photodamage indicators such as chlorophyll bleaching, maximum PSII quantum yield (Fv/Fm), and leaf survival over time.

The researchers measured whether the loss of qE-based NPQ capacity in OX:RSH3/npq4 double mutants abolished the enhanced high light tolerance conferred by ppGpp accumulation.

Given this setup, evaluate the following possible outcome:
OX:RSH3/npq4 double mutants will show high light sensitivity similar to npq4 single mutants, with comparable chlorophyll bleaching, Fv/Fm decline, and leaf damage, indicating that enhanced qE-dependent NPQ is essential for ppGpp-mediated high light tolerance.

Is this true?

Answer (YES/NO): NO